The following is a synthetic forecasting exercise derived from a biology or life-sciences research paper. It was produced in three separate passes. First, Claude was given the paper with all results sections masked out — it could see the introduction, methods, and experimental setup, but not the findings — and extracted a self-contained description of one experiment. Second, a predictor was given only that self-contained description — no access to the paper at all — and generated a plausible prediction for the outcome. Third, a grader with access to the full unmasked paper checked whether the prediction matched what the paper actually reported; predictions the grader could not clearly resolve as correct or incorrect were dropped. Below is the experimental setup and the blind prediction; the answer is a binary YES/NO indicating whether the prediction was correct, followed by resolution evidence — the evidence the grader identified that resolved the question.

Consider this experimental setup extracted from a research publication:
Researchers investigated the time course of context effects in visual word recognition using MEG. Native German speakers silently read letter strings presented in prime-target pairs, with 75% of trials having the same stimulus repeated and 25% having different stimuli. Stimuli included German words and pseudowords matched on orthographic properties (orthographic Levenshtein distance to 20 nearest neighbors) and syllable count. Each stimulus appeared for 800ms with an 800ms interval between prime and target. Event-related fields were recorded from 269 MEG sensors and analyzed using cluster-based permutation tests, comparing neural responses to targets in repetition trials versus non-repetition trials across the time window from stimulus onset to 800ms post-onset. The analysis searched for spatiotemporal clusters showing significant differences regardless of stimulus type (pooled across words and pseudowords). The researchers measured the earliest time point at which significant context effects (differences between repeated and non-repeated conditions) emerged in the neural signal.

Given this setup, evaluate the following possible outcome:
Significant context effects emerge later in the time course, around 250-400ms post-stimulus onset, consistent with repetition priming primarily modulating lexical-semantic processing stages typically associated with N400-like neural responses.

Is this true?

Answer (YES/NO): NO